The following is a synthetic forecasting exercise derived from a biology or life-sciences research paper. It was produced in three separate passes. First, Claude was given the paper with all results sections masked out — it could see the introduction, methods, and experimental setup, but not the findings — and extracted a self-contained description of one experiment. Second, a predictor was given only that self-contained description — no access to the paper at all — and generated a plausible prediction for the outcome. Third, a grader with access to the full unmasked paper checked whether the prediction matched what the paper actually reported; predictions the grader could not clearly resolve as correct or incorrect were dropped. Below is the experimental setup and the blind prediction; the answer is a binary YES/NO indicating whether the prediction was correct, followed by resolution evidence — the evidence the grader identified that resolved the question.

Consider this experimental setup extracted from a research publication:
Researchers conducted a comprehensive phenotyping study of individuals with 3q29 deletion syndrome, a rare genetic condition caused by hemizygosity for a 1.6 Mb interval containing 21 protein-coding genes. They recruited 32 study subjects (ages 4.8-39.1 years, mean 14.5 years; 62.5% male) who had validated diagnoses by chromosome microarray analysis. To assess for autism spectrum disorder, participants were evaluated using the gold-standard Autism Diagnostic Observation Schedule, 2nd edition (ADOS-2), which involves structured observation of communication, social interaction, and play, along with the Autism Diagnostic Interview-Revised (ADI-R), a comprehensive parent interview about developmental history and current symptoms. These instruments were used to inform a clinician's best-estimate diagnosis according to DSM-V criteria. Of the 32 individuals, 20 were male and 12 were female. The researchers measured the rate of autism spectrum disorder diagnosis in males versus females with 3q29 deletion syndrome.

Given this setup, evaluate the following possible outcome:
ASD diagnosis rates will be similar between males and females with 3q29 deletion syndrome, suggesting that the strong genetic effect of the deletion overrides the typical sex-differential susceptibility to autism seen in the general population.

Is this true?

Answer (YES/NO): NO